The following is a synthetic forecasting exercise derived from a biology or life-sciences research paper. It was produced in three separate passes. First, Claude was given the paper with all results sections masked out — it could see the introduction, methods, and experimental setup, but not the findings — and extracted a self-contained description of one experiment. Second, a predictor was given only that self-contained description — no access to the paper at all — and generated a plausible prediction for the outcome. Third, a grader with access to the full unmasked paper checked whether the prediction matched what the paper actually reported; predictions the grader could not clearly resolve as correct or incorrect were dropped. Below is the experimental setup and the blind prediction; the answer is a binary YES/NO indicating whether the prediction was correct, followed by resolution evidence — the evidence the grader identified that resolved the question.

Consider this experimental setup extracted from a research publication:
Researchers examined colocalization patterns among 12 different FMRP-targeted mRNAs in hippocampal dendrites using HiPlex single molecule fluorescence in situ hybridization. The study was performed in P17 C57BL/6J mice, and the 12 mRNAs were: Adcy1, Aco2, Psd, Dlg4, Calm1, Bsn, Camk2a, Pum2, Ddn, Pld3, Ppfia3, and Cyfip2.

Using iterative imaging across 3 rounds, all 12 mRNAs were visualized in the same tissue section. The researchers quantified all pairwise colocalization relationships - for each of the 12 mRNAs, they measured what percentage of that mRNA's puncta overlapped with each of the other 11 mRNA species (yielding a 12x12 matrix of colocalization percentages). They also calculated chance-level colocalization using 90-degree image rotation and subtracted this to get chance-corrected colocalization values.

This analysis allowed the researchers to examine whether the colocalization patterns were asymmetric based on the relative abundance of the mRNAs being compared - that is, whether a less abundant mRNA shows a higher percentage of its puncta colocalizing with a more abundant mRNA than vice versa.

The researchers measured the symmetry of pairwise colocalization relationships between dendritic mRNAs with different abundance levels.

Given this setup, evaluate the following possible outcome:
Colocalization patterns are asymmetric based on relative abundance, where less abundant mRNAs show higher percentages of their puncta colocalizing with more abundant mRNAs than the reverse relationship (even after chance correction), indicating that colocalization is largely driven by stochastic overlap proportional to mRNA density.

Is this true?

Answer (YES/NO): NO